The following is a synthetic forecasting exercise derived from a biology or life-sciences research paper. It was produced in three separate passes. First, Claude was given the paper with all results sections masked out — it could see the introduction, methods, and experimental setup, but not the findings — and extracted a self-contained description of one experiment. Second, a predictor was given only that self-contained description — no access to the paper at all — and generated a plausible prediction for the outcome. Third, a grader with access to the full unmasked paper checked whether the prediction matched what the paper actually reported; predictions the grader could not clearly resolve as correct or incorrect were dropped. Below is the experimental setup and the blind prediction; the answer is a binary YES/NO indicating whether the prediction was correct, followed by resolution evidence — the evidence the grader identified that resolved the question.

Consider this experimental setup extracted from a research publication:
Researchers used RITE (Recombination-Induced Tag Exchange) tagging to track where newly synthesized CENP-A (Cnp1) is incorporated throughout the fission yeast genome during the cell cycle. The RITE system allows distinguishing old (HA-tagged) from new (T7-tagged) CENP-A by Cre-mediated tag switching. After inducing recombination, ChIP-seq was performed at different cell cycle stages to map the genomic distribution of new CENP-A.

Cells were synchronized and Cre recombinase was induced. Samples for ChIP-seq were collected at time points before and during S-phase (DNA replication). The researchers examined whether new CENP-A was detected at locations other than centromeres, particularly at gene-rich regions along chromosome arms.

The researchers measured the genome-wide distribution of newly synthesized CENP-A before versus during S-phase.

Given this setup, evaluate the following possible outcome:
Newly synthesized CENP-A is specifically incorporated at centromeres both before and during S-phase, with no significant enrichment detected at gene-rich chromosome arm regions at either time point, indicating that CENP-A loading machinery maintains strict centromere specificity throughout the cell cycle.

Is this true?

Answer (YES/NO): NO